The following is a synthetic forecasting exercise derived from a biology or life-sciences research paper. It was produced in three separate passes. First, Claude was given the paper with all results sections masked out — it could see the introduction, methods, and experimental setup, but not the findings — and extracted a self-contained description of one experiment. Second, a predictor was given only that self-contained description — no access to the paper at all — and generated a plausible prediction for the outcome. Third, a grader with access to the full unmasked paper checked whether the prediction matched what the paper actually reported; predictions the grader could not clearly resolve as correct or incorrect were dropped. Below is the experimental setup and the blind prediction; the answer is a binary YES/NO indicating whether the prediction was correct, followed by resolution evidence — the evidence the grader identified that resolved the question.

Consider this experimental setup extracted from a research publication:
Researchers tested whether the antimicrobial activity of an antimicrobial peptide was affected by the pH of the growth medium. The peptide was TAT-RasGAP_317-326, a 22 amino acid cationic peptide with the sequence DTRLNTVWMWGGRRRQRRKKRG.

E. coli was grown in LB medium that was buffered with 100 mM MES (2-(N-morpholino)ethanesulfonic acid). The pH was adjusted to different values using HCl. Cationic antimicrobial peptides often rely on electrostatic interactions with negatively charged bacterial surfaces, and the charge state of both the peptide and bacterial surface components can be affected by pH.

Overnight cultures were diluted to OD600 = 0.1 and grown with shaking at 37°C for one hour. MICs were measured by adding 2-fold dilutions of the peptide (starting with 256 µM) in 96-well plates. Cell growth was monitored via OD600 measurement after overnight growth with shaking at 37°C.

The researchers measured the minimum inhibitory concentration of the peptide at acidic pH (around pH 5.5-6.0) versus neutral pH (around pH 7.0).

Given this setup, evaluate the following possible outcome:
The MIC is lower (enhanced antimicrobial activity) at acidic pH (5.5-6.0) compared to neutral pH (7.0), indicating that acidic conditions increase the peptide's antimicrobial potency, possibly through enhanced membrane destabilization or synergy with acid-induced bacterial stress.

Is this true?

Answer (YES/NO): NO